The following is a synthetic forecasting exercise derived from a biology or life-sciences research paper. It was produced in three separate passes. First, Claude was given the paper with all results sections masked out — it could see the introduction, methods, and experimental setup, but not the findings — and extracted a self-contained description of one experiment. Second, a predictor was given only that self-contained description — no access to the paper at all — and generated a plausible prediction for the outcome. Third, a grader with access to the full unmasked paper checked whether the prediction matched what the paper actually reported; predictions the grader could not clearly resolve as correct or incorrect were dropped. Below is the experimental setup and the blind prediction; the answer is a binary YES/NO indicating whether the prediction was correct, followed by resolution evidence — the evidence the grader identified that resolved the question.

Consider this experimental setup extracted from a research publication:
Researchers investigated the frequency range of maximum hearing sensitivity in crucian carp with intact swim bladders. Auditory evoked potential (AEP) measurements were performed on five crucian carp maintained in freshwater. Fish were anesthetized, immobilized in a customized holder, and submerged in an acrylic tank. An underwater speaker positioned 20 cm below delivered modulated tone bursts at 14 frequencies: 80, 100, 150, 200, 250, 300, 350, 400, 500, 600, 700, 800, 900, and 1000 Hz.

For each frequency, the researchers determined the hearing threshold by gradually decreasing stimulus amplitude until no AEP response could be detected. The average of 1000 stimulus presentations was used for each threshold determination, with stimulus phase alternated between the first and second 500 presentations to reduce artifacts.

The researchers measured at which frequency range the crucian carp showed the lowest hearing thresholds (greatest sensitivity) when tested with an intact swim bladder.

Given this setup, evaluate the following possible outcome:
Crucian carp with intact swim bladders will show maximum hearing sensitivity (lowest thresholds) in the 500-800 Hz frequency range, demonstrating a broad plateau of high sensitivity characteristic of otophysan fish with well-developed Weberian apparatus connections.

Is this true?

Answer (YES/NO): NO